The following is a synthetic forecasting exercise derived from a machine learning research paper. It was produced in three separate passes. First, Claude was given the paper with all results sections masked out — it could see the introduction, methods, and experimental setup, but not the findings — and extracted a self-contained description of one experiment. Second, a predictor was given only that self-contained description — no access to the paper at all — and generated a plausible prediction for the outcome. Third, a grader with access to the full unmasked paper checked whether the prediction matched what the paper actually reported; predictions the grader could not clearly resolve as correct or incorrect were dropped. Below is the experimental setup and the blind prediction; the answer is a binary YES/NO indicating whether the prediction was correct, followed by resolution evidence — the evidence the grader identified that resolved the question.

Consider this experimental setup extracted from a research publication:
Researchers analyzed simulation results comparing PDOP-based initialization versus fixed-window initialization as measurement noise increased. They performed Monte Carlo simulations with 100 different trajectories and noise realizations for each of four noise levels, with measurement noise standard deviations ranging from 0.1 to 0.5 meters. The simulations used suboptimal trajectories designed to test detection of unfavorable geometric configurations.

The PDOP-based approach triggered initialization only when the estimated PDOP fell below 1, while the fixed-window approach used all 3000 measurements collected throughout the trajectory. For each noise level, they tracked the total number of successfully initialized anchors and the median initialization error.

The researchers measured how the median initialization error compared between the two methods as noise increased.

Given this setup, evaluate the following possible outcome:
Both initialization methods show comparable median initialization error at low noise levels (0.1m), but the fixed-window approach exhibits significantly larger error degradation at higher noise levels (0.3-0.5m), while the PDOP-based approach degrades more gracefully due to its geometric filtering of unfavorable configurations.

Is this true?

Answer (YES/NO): YES